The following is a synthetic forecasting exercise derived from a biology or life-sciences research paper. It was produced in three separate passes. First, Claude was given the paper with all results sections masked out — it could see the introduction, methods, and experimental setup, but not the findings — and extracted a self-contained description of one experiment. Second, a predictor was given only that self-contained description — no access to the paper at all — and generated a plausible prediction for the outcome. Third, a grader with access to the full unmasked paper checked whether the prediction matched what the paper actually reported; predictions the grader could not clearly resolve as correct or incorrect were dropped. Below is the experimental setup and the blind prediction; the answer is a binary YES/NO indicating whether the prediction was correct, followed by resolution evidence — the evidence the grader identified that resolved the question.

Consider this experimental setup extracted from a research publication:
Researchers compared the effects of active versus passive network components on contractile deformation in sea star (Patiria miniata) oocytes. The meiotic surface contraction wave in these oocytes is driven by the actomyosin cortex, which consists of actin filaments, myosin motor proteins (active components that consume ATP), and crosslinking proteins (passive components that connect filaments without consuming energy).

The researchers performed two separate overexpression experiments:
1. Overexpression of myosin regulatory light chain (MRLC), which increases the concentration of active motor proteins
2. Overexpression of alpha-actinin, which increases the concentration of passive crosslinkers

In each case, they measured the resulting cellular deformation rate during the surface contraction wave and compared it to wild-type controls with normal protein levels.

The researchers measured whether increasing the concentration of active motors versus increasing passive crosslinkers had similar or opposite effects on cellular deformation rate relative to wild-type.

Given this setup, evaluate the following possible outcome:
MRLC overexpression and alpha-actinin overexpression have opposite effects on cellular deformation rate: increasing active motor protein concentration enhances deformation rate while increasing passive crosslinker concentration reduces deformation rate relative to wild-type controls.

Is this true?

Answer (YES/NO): NO